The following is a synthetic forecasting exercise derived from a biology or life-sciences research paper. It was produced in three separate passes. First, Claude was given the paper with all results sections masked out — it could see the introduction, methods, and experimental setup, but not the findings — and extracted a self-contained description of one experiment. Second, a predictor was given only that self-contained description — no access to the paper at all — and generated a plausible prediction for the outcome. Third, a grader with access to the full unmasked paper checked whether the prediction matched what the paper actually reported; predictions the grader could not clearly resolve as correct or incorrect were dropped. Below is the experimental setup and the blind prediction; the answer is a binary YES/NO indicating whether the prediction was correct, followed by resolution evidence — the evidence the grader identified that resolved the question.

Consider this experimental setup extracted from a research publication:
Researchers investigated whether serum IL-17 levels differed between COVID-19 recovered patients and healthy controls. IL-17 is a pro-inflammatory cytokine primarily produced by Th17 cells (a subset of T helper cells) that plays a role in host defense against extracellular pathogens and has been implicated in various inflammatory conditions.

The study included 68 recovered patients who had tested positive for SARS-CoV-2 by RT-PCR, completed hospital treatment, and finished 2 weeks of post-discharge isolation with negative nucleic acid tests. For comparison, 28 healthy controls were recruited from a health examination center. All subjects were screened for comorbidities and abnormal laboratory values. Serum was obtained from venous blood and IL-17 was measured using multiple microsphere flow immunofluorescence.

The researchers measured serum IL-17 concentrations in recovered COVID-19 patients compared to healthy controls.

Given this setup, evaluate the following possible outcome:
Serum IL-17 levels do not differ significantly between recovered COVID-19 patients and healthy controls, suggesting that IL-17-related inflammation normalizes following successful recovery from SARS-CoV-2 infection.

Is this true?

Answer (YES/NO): NO